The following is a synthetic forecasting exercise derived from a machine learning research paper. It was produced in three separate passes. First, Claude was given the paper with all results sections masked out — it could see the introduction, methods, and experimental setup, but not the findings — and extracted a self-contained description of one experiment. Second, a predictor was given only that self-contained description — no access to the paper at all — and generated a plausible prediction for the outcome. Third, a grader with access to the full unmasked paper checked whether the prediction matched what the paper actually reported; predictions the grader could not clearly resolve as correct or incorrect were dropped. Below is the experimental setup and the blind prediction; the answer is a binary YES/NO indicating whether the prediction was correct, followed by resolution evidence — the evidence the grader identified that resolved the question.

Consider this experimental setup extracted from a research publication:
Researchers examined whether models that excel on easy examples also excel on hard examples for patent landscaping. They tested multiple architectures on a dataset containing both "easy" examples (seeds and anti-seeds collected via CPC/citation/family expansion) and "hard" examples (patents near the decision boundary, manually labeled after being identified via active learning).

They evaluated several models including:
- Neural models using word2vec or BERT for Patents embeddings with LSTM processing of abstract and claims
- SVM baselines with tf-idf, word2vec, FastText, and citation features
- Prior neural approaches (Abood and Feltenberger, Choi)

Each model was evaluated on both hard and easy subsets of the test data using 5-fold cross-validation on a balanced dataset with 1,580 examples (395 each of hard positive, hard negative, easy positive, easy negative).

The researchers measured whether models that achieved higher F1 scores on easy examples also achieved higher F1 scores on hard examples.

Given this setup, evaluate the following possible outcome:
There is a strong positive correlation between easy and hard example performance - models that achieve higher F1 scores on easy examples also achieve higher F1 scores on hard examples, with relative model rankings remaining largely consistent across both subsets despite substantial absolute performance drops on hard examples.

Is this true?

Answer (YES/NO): NO